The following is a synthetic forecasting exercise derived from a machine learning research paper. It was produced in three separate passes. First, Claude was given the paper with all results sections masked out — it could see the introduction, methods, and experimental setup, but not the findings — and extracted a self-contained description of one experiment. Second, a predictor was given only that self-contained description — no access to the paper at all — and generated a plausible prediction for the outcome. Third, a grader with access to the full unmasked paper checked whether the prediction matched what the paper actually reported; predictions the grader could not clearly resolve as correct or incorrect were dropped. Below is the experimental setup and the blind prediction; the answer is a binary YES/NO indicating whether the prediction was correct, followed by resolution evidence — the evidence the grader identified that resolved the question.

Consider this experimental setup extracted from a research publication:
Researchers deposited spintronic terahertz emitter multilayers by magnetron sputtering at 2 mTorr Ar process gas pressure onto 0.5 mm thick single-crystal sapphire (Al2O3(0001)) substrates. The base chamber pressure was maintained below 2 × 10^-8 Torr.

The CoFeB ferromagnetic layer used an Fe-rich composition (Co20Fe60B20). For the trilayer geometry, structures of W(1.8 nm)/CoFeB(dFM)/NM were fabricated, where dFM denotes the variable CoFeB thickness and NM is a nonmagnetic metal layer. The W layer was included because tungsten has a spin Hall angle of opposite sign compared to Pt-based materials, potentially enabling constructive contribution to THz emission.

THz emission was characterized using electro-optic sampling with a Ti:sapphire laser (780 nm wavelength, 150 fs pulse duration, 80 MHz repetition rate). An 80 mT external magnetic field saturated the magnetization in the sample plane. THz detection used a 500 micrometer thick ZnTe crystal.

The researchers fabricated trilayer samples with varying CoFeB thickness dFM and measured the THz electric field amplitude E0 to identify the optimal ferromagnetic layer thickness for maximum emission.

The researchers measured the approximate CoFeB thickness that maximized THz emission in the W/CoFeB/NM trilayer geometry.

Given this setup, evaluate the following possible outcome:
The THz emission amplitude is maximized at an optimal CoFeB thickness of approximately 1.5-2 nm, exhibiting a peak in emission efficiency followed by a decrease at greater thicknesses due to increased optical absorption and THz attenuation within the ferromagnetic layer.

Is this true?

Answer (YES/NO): NO